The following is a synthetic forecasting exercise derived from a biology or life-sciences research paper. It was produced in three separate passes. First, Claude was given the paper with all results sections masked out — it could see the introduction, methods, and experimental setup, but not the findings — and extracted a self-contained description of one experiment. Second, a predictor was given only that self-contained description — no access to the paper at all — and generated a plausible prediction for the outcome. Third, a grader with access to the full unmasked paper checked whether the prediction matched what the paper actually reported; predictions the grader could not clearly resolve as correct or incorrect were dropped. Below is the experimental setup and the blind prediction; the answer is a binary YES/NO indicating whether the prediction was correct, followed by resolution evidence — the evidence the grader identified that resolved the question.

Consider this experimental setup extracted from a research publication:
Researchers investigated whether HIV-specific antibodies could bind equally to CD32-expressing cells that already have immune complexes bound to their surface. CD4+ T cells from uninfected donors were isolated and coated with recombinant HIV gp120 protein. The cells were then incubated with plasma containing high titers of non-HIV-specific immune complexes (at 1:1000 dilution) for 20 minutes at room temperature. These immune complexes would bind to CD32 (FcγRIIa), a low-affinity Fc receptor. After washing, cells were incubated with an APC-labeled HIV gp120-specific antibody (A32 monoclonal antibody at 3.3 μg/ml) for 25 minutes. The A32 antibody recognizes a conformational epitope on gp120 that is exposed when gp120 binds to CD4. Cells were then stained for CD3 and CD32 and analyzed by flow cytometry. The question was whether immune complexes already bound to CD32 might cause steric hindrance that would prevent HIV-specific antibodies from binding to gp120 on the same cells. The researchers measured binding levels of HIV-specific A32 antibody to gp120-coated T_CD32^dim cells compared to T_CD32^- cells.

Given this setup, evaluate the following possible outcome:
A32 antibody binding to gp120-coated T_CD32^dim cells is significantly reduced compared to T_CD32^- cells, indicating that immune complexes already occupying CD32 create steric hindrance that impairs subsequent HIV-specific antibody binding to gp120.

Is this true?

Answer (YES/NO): YES